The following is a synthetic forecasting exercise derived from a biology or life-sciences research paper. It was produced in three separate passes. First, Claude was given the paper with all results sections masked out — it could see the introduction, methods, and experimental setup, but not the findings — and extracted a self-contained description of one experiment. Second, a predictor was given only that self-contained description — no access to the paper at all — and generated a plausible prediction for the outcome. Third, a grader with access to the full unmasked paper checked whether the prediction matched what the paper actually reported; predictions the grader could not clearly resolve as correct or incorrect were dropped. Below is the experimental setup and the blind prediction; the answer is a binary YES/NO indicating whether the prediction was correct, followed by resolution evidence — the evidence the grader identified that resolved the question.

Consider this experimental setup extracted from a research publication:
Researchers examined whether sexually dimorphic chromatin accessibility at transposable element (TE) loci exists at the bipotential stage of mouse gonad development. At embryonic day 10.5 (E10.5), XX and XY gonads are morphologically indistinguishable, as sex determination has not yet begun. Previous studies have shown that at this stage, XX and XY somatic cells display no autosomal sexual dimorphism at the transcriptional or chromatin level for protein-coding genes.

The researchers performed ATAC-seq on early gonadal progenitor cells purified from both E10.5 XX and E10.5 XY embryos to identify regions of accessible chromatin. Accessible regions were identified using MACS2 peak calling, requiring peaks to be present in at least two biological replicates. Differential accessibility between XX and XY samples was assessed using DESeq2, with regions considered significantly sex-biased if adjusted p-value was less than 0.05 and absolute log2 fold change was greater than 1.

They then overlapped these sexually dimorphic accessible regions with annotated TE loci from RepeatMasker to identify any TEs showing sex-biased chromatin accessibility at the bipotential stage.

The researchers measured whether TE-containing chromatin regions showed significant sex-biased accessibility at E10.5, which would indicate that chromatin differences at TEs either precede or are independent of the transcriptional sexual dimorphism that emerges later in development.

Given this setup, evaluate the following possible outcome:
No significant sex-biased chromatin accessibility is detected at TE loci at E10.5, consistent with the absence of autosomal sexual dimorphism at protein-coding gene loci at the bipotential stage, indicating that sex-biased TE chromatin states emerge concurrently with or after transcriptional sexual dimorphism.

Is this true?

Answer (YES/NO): YES